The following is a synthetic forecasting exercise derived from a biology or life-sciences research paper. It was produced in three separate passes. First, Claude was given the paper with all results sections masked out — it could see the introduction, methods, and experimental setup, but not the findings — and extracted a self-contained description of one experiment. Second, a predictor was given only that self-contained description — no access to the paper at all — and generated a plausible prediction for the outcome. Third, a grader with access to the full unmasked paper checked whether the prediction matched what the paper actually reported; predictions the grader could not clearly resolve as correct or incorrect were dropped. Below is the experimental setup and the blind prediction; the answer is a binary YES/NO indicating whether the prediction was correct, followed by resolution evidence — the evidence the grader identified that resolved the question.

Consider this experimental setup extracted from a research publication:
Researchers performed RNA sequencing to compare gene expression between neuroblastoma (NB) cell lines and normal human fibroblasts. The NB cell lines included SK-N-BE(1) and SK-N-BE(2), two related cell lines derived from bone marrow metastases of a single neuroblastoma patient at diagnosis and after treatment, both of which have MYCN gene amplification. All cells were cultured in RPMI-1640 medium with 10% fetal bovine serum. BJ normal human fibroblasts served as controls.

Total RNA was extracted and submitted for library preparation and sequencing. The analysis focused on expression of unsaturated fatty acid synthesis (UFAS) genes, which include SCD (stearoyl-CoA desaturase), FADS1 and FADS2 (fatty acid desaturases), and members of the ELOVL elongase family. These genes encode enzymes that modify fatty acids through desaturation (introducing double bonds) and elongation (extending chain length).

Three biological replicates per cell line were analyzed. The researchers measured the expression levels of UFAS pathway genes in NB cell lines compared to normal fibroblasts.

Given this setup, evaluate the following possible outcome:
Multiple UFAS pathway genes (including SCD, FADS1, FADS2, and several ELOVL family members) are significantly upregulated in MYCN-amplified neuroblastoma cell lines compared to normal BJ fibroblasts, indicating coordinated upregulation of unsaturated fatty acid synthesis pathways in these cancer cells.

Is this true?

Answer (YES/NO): NO